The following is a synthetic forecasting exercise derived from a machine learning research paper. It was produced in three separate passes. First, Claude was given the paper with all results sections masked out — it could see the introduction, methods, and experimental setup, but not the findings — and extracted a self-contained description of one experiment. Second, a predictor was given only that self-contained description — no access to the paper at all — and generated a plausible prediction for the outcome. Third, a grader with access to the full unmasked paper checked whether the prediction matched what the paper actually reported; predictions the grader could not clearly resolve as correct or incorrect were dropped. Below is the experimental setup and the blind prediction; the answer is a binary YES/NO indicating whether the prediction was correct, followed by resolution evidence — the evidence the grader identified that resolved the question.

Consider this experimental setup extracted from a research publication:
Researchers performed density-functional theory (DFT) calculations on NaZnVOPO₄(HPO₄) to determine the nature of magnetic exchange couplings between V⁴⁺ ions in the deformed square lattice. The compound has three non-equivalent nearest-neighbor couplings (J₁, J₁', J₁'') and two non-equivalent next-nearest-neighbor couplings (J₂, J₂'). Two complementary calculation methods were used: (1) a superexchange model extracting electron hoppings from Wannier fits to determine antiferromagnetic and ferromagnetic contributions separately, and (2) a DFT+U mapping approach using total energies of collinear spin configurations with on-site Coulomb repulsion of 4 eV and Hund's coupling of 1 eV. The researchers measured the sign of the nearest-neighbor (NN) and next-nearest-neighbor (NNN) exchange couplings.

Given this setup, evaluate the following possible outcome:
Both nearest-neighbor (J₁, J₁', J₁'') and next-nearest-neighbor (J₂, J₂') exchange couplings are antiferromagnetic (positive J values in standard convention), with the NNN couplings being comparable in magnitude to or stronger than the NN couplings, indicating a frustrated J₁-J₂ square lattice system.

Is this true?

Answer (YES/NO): NO